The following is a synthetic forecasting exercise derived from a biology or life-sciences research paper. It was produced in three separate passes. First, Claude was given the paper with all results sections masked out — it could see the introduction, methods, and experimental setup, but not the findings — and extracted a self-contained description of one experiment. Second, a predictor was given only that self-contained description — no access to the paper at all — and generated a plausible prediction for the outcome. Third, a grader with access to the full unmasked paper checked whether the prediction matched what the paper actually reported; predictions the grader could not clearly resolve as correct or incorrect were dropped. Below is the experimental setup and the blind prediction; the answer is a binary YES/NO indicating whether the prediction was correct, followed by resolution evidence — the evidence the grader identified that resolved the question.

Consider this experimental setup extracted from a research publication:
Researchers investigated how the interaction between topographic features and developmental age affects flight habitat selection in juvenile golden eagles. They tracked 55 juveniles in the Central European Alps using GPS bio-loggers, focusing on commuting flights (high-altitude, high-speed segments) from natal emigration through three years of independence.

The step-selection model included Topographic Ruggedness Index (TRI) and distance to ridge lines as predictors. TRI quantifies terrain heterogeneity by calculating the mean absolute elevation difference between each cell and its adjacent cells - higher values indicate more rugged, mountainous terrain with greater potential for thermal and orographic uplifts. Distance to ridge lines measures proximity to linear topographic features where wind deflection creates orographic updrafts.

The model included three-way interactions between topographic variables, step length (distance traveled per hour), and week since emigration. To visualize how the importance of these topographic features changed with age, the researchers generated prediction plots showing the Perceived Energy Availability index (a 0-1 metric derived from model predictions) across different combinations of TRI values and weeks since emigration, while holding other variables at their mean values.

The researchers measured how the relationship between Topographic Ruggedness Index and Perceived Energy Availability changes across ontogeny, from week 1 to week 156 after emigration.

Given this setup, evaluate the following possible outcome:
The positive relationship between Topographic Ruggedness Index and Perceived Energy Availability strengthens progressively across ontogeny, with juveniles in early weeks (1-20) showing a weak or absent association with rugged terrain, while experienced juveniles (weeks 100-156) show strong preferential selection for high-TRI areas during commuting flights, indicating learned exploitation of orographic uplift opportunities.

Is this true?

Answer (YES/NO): NO